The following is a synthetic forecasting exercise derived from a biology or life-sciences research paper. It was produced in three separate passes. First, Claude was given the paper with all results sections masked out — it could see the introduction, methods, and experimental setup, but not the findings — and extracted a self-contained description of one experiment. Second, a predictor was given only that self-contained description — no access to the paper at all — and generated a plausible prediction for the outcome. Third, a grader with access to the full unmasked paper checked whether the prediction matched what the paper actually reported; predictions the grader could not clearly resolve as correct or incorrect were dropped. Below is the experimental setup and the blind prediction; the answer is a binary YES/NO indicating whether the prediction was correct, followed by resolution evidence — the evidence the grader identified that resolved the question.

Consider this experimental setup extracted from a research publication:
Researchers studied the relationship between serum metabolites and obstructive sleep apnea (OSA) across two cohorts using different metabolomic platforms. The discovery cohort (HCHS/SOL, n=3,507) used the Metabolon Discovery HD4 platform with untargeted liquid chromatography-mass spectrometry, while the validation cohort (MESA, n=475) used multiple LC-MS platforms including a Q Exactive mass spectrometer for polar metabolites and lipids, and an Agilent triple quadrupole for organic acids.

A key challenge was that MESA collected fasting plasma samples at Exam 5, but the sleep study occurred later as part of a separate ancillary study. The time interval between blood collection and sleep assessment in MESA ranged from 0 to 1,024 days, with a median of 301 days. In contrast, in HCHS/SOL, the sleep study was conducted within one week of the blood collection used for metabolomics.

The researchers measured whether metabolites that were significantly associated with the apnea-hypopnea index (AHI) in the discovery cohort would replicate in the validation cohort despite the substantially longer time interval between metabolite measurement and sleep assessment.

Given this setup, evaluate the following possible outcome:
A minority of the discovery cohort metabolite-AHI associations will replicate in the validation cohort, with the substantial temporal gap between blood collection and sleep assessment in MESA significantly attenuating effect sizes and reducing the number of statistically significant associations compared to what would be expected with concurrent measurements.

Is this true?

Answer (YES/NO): NO